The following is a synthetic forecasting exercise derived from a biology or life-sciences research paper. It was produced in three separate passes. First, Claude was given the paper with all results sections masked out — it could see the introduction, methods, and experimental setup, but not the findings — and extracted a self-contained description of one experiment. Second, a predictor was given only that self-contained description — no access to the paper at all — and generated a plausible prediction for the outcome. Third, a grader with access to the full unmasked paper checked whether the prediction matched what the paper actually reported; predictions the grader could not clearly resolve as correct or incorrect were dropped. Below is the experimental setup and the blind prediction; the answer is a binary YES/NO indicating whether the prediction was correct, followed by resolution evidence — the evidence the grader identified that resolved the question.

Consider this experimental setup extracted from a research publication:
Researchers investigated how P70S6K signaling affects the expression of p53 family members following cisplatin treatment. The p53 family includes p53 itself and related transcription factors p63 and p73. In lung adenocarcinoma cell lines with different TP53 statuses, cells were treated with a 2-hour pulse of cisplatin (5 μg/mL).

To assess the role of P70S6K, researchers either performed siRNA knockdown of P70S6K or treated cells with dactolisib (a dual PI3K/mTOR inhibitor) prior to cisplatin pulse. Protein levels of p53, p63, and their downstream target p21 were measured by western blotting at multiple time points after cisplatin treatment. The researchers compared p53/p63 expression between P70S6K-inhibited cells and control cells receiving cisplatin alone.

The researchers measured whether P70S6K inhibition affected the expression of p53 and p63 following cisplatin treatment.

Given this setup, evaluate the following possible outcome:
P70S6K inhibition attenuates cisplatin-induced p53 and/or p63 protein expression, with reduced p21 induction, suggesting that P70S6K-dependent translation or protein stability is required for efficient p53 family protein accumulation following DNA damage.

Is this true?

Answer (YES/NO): YES